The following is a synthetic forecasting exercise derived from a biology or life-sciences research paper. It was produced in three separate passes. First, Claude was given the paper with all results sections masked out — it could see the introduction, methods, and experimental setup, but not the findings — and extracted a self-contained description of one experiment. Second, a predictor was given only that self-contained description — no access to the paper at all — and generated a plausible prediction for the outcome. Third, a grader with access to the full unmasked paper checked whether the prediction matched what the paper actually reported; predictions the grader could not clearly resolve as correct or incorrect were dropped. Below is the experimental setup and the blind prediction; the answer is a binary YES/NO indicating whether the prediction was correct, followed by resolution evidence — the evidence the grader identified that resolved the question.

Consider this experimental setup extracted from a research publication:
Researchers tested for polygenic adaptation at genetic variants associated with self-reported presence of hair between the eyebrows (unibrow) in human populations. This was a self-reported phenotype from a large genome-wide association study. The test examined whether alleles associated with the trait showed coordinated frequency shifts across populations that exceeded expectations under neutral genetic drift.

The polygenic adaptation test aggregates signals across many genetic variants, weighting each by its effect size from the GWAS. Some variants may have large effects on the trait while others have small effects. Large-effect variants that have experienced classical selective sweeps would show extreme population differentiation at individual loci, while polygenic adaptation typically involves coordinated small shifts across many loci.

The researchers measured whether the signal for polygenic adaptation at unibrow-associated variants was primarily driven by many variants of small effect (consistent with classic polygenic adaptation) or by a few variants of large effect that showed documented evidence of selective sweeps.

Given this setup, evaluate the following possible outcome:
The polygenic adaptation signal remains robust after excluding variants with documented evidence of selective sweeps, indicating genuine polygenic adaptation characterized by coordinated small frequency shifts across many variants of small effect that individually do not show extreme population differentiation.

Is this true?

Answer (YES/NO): YES